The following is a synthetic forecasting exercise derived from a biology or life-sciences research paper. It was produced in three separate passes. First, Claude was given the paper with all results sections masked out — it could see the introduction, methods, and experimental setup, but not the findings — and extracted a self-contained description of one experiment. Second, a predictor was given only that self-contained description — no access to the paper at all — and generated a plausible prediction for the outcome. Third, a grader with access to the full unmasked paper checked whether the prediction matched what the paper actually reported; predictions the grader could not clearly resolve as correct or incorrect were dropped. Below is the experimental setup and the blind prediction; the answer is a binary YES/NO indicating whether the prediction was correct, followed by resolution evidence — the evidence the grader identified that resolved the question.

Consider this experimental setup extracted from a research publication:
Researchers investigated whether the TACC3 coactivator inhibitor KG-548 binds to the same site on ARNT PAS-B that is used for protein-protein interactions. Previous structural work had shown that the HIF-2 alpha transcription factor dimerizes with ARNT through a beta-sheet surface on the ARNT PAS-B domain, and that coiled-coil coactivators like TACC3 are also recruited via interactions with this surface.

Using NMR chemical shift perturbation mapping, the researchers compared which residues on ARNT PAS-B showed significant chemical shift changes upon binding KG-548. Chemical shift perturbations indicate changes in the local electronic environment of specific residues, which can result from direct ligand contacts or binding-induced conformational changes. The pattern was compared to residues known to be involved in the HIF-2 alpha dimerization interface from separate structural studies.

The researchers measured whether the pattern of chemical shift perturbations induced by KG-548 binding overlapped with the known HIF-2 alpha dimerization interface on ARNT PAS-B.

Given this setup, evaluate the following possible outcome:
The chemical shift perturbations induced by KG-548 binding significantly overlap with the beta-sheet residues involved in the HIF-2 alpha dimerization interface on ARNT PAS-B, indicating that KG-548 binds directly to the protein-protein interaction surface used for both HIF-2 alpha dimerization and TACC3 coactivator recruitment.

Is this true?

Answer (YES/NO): YES